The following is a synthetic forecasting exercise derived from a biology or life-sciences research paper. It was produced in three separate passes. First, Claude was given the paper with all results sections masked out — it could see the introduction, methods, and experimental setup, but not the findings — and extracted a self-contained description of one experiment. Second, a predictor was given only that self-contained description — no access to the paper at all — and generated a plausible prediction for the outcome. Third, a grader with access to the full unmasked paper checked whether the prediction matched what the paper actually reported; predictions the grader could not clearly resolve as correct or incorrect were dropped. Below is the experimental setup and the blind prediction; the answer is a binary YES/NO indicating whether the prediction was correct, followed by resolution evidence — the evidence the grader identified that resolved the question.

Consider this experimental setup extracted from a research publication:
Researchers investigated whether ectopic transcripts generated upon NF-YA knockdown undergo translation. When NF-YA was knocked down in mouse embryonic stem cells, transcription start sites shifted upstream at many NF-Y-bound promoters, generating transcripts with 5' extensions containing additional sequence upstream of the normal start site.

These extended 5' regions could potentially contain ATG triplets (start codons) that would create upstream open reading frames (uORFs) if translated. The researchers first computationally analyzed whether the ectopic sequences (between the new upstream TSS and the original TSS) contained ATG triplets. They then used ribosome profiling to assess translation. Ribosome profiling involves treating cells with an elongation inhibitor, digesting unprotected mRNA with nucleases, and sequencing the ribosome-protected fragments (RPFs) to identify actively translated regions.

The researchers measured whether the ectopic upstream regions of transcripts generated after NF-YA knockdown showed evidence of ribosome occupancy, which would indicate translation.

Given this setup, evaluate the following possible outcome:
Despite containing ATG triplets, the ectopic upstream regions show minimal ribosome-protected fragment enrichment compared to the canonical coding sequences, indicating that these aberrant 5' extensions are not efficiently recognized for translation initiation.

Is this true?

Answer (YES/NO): NO